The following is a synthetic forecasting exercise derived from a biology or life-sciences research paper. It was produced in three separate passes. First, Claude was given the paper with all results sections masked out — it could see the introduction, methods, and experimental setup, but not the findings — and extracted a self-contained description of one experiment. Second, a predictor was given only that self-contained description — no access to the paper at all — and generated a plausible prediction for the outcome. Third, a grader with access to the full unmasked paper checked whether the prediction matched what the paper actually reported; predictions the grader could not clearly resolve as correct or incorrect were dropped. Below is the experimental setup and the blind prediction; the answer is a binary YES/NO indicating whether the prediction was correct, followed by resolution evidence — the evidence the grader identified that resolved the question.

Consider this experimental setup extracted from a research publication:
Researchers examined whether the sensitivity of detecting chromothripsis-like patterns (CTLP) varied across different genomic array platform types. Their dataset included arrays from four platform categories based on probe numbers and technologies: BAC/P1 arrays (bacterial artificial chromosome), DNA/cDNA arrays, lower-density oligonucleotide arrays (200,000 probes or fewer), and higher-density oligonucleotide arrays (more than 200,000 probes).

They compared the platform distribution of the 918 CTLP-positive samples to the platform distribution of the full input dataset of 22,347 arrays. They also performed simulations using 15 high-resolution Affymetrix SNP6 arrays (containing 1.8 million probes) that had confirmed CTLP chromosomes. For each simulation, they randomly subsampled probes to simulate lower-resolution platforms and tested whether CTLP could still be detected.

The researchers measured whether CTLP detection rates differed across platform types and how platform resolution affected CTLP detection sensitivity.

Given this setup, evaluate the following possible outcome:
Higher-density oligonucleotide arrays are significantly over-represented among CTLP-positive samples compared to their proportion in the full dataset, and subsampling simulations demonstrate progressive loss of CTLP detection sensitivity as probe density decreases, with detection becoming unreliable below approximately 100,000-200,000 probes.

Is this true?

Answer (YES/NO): NO